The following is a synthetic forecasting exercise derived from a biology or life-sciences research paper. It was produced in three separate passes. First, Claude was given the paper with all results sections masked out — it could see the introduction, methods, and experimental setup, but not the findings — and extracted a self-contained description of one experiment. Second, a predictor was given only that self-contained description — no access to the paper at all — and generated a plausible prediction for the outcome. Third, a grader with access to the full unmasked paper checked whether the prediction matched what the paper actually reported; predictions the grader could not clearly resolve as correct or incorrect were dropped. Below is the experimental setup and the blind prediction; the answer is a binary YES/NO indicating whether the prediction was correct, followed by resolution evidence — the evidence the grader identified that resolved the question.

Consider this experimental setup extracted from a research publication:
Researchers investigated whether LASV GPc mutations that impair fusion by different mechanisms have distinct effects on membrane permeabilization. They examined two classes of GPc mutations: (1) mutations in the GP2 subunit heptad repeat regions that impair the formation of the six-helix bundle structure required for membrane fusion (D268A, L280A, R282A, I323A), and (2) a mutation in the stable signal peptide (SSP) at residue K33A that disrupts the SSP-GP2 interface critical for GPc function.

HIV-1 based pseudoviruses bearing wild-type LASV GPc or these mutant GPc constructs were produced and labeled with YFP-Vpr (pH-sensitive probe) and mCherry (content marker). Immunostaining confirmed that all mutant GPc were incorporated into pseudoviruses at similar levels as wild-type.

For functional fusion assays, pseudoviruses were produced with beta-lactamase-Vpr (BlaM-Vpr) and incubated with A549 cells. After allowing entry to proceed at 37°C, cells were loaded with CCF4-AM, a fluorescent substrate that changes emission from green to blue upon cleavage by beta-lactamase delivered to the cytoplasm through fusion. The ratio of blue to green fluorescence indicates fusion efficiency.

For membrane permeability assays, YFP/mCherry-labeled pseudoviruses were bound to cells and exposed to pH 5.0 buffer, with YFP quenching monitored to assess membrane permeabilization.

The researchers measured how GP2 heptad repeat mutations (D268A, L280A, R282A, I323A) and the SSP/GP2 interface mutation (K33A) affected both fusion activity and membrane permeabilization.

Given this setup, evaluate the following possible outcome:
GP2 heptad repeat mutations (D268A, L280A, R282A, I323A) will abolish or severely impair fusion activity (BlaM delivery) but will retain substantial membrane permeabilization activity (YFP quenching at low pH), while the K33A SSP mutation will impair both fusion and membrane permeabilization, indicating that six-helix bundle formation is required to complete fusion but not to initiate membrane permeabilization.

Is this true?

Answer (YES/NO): YES